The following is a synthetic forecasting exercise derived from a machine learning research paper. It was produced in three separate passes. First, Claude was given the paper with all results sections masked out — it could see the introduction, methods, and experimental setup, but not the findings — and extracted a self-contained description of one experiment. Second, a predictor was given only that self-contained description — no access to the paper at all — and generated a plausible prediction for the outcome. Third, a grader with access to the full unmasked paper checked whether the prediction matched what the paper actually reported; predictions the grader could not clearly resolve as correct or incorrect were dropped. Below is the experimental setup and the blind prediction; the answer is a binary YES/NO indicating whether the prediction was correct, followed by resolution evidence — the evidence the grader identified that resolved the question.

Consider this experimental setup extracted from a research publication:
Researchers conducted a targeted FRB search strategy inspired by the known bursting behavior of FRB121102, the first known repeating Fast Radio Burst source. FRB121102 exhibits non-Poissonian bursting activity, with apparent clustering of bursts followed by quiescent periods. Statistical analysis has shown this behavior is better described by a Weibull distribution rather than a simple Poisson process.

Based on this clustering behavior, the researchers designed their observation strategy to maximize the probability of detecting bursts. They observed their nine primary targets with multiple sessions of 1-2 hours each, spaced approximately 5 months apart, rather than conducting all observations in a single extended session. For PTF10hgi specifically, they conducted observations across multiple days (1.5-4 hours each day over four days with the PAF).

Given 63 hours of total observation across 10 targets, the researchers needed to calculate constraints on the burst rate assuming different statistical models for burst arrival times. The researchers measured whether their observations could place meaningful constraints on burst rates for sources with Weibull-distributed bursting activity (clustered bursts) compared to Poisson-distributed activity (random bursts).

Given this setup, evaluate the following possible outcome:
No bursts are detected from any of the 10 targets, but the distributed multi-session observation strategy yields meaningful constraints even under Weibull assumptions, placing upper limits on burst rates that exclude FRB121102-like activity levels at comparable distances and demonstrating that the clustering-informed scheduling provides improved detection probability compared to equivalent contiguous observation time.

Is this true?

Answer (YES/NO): NO